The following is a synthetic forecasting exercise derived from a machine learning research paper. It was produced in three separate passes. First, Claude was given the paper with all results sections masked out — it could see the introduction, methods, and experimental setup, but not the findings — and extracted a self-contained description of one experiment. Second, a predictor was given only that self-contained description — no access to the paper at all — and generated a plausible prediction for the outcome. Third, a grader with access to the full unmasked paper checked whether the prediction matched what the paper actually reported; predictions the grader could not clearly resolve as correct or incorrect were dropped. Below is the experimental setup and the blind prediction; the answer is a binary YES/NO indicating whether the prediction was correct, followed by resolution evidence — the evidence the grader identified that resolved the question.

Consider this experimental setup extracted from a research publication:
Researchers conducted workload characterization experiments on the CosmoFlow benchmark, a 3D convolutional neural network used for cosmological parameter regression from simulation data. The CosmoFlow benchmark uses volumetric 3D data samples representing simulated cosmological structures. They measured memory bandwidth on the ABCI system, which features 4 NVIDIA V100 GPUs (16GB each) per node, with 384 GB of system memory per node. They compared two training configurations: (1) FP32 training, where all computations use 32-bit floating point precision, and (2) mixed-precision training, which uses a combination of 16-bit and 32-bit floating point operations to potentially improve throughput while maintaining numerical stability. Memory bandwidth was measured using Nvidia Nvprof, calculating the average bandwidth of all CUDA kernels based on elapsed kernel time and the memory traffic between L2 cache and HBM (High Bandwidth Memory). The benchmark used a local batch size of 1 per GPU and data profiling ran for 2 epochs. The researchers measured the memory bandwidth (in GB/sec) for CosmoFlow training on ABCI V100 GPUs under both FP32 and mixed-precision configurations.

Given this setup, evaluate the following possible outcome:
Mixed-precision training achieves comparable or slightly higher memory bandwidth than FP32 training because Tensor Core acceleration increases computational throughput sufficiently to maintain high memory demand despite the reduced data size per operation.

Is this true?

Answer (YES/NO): NO